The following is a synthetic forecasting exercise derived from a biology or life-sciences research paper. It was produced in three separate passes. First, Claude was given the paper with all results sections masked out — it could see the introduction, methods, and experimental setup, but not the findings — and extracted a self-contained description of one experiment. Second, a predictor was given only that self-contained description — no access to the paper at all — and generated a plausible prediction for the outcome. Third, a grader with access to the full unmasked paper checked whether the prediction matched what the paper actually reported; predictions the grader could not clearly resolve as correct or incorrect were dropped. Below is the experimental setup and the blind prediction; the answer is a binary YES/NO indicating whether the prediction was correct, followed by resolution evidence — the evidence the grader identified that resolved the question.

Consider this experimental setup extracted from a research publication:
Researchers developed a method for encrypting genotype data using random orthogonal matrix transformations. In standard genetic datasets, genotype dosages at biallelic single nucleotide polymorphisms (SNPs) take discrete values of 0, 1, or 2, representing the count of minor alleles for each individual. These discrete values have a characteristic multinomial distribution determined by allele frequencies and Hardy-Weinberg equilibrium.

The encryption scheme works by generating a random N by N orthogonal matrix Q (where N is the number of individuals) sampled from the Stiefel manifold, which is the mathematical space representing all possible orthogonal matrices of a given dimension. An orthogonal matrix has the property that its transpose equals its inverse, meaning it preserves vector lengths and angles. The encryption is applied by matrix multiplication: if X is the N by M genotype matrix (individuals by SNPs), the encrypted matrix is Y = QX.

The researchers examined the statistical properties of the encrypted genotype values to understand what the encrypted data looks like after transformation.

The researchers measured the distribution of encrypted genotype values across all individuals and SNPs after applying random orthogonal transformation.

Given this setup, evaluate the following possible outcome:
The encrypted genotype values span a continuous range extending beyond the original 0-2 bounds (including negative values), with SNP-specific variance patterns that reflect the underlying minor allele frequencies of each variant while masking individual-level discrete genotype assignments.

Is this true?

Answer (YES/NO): NO